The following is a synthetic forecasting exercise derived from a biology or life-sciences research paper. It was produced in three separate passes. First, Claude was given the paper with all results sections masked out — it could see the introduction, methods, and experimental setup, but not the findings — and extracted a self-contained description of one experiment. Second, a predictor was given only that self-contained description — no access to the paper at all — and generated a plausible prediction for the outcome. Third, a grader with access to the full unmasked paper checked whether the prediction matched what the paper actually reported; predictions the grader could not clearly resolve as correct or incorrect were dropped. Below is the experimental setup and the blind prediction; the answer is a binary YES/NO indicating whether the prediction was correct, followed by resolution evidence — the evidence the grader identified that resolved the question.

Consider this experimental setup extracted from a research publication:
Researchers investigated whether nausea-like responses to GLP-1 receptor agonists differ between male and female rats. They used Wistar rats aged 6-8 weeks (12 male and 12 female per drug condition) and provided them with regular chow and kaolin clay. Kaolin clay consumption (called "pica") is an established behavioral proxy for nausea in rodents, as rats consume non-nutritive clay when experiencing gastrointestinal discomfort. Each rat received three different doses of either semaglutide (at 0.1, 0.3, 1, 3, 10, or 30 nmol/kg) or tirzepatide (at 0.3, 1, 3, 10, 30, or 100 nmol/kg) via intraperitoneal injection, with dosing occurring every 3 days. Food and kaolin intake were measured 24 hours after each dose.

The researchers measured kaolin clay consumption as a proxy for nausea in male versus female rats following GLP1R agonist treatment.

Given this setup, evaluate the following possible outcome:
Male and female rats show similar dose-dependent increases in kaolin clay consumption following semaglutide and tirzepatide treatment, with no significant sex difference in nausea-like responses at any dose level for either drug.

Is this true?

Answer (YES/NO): NO